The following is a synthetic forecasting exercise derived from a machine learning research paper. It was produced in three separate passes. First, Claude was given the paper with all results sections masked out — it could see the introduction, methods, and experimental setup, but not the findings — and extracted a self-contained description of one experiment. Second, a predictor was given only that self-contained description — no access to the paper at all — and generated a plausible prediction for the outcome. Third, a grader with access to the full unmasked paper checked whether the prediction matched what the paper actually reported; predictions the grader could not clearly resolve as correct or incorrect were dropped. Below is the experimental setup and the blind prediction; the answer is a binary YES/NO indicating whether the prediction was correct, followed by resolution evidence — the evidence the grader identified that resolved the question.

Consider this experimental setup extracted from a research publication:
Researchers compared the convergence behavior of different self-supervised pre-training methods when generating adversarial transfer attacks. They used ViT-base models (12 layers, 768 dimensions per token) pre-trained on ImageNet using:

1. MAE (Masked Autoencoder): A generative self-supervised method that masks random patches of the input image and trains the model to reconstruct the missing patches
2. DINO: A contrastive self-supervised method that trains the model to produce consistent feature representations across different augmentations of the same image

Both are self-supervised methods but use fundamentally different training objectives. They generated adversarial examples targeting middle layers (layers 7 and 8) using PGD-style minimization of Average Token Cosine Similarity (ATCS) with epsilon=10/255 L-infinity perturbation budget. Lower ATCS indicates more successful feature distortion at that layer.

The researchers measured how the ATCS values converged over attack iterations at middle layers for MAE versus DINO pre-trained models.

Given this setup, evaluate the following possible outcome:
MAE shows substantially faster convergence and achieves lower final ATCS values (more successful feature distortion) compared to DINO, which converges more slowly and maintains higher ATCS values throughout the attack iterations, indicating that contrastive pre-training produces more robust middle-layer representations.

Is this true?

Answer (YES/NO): NO